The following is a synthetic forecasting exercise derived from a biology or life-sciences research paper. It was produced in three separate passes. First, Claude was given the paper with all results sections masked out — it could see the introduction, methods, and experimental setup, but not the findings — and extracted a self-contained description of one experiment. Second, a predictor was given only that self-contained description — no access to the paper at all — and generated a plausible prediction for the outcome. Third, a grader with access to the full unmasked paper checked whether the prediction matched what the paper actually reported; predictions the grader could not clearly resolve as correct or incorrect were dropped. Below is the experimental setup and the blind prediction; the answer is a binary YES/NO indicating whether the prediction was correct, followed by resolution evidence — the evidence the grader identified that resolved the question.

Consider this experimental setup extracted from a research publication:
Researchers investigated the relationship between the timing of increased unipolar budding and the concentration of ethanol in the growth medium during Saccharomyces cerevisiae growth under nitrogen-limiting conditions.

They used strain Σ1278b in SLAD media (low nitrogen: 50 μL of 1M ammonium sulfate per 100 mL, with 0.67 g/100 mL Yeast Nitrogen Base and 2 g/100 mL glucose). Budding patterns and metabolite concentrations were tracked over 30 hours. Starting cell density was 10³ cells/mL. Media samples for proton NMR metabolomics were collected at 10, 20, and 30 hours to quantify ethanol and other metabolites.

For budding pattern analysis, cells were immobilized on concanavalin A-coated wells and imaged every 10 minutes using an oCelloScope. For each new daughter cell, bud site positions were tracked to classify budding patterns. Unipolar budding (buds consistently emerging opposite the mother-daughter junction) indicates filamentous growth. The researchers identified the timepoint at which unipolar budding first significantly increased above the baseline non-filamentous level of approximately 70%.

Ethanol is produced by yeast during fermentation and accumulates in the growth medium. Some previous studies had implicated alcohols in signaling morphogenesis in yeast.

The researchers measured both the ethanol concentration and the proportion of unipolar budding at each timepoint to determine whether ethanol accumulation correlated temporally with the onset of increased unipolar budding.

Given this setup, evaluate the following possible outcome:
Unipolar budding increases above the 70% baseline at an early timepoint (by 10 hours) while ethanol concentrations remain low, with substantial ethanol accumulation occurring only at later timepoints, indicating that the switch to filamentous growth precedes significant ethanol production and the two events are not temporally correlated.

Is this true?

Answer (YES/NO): NO